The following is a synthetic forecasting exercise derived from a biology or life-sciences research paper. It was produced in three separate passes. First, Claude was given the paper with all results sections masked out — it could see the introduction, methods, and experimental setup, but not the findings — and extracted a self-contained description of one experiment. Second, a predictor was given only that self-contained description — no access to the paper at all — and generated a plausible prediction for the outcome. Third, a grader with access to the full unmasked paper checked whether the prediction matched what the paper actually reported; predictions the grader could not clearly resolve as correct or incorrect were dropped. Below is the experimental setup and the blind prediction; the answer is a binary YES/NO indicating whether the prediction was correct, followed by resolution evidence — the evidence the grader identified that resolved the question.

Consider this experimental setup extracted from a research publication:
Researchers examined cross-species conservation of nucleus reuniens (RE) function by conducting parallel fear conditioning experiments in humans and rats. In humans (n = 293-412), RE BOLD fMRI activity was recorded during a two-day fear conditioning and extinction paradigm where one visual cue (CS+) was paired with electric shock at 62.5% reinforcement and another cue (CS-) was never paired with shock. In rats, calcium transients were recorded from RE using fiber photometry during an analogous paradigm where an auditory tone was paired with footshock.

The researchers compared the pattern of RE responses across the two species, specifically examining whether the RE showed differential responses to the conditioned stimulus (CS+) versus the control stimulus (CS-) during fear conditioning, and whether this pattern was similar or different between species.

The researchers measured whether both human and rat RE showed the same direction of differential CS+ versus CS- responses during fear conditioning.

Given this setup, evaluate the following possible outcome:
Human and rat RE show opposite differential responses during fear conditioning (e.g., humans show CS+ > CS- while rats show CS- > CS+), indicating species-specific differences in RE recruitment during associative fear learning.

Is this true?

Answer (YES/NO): NO